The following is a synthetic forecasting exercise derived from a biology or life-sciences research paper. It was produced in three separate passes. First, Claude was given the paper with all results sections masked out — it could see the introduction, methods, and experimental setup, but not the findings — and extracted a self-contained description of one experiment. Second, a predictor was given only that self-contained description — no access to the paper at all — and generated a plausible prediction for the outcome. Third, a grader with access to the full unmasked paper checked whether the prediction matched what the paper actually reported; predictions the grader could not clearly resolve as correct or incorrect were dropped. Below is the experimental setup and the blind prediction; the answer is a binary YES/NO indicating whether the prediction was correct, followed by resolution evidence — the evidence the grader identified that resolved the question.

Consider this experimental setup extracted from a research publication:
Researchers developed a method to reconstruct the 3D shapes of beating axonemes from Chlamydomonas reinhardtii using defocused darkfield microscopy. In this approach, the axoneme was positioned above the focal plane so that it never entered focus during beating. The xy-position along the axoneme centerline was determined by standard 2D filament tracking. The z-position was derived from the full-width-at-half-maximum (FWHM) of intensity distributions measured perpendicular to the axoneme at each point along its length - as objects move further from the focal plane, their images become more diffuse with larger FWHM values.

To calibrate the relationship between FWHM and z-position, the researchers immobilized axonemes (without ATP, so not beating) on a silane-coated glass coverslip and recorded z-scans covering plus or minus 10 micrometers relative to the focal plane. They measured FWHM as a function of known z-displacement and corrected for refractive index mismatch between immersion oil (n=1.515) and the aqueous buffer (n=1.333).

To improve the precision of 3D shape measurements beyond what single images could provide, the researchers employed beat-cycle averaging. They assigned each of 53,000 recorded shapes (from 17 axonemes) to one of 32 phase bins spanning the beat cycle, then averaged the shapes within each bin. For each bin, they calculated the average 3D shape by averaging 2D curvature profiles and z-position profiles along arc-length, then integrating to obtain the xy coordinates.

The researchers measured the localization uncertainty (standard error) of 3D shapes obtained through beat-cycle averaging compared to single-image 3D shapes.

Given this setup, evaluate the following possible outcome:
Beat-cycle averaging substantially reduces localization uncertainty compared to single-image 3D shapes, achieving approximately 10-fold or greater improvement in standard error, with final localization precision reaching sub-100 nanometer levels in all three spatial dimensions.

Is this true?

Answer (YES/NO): YES